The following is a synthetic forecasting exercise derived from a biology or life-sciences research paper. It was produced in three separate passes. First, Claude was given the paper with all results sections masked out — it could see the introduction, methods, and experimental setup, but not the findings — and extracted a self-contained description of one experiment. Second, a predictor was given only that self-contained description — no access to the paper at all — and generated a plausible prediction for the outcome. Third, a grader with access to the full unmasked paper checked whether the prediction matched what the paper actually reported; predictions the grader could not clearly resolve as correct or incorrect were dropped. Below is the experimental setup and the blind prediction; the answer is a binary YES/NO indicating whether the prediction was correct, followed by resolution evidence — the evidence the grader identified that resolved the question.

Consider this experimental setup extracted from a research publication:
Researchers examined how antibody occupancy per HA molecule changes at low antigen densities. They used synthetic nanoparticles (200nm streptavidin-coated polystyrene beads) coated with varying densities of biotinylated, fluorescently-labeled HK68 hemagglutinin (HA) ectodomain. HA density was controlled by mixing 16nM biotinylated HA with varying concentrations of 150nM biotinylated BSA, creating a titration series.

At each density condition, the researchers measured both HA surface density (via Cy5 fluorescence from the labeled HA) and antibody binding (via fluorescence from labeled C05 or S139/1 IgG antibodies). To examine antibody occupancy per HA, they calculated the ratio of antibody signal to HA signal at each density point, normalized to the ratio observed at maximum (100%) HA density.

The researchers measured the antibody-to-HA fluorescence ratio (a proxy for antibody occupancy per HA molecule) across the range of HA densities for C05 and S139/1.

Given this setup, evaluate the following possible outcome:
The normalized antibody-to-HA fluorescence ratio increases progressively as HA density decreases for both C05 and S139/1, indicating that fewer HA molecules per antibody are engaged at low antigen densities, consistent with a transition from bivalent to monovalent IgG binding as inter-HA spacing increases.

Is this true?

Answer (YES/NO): NO